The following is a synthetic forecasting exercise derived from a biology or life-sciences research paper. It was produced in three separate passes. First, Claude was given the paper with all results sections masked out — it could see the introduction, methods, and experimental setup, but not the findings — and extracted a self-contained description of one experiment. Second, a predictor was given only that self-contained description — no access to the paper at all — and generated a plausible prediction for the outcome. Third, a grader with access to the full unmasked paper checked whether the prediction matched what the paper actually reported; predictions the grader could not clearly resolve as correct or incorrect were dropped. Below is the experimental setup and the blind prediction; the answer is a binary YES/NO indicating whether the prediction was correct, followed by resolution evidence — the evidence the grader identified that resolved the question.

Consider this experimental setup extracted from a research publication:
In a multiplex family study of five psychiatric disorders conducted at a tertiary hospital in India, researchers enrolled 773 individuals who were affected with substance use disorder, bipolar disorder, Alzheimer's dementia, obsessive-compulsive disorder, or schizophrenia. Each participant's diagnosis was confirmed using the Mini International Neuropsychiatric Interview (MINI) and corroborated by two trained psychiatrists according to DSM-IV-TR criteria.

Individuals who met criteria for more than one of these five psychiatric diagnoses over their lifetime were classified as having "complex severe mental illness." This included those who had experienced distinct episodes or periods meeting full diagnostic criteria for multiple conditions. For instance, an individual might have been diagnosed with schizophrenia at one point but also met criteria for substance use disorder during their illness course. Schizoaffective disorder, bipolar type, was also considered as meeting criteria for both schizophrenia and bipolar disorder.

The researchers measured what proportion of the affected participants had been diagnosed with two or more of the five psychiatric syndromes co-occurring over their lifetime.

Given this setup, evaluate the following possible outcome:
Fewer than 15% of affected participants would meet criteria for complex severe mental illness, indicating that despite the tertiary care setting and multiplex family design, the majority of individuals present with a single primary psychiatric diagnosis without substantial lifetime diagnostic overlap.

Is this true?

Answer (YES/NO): NO